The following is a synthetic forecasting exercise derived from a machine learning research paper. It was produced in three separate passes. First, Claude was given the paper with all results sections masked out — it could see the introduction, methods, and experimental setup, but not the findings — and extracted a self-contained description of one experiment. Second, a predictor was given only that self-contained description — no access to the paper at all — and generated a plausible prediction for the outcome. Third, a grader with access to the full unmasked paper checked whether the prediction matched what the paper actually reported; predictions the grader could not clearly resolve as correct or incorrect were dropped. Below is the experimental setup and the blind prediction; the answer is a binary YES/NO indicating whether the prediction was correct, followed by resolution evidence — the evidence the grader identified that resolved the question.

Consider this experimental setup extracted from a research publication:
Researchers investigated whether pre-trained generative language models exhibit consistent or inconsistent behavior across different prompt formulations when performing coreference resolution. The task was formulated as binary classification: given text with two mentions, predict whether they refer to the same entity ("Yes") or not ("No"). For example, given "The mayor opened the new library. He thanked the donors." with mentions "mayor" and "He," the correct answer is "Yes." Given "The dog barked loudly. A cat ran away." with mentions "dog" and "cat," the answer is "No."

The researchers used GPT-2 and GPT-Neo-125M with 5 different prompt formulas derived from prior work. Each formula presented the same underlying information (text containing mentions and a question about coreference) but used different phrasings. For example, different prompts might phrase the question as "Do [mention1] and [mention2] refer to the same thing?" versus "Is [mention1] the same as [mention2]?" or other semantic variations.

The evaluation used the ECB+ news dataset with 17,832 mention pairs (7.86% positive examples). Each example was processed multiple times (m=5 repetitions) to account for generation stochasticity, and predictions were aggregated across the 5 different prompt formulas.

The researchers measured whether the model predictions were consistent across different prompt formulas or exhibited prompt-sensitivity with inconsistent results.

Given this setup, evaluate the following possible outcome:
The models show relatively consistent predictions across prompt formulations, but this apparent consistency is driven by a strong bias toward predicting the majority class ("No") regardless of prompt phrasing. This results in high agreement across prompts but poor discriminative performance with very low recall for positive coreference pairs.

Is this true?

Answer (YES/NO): NO